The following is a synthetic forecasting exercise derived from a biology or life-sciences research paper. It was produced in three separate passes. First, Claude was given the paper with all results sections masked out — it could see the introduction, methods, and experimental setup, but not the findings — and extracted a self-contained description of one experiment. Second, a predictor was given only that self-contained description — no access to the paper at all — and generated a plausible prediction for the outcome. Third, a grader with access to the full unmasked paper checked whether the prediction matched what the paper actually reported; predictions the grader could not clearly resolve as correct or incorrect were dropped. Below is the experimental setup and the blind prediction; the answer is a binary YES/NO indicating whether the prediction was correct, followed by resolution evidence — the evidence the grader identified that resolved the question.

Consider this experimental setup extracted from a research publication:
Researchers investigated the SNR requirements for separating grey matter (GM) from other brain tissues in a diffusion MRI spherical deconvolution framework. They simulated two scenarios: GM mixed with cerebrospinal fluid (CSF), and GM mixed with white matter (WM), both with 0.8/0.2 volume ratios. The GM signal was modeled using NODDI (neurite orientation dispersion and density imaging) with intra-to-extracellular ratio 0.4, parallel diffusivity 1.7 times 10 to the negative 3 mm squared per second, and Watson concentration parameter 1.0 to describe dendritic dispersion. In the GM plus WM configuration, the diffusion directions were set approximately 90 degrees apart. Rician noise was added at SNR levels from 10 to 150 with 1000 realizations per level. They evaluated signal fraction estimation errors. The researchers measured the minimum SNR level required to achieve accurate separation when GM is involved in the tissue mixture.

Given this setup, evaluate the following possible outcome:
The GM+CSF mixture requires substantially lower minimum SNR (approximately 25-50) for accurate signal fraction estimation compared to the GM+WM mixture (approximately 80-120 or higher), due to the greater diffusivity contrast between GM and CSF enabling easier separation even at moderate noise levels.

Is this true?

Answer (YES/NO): NO